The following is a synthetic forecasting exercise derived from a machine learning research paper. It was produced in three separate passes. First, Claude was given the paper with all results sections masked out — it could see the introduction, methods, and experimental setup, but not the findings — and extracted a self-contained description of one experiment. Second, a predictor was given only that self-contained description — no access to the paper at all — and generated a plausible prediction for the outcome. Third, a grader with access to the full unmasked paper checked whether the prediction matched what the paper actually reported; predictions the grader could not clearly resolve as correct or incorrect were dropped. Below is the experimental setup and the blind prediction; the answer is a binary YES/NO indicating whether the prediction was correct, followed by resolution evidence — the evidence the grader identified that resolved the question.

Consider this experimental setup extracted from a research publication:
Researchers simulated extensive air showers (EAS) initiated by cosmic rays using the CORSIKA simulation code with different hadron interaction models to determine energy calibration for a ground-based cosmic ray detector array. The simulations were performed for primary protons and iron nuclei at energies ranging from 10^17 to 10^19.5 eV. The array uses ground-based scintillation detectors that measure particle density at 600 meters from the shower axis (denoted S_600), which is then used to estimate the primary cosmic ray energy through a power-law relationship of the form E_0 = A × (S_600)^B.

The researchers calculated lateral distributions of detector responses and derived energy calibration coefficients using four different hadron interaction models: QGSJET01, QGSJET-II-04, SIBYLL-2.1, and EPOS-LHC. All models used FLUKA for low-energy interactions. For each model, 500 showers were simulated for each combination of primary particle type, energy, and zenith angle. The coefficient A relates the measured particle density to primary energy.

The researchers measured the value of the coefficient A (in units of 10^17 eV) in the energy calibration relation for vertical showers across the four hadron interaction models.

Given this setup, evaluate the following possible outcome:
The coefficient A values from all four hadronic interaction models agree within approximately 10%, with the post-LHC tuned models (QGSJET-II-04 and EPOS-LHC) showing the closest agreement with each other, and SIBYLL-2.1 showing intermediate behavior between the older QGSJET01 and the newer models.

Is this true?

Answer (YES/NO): NO